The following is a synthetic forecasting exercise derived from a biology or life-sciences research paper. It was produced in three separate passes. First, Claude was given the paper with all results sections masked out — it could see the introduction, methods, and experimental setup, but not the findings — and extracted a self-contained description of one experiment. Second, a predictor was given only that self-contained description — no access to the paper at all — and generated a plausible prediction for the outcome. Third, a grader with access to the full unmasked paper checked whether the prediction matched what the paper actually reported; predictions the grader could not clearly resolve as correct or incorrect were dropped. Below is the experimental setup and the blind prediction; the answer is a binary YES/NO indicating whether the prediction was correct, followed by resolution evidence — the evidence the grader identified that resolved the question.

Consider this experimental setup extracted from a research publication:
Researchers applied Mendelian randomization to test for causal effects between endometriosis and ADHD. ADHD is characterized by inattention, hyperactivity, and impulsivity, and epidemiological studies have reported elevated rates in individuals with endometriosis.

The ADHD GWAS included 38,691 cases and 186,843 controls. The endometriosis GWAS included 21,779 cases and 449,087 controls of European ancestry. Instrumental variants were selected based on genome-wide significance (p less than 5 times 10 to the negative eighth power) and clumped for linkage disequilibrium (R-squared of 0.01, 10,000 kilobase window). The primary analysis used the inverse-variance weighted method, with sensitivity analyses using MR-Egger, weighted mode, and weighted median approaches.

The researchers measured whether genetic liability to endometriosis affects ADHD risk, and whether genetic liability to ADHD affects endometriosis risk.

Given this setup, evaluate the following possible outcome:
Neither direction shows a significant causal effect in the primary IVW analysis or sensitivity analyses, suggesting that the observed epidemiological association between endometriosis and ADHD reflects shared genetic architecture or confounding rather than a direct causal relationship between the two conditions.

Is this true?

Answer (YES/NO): YES